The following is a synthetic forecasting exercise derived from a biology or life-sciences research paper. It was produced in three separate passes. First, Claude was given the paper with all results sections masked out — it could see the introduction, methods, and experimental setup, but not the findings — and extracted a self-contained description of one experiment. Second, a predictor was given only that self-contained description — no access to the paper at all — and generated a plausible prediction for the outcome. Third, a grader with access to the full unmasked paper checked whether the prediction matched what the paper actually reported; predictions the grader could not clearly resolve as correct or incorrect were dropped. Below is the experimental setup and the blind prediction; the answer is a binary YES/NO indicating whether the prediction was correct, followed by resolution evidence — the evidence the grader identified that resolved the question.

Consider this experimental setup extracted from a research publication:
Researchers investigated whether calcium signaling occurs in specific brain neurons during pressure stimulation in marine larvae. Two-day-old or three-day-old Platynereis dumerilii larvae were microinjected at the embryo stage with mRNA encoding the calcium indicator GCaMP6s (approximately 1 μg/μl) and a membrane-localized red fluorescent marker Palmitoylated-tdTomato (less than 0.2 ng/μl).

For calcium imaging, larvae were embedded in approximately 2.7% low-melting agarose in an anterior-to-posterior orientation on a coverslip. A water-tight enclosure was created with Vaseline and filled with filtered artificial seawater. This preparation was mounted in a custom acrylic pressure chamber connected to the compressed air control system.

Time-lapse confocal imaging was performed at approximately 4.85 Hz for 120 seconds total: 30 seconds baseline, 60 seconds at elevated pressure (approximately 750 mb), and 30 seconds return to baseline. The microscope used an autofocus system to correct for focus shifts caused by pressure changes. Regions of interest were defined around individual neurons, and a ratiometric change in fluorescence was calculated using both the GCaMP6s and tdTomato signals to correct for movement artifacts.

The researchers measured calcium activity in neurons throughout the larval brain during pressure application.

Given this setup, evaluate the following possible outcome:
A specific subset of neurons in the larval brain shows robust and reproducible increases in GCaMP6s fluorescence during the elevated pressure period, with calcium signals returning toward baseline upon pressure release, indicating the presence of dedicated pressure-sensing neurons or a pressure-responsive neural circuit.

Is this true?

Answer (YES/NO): YES